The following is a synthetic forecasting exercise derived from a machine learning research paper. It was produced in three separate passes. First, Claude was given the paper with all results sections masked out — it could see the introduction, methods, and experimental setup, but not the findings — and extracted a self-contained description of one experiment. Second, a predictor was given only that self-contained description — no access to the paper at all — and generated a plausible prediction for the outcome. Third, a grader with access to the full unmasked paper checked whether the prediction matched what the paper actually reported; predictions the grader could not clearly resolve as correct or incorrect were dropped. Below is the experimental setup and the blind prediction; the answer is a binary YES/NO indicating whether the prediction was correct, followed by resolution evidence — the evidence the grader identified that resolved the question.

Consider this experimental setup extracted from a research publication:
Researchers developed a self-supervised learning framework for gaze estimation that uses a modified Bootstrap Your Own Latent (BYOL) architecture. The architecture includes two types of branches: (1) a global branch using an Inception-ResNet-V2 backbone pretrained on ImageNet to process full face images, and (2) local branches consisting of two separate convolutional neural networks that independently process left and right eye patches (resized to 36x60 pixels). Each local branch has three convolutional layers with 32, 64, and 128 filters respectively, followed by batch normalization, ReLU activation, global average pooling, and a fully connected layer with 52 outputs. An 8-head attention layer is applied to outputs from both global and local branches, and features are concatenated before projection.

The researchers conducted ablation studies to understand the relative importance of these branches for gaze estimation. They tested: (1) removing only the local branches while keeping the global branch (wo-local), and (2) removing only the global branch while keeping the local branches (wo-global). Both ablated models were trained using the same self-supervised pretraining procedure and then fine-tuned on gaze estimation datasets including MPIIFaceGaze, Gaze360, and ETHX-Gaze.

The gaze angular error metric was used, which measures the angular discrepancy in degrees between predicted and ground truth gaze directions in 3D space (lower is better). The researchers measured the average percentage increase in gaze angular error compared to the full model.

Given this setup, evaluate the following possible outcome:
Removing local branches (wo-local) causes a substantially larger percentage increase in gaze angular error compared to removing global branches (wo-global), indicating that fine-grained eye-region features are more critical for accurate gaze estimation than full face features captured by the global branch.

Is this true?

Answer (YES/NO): YES